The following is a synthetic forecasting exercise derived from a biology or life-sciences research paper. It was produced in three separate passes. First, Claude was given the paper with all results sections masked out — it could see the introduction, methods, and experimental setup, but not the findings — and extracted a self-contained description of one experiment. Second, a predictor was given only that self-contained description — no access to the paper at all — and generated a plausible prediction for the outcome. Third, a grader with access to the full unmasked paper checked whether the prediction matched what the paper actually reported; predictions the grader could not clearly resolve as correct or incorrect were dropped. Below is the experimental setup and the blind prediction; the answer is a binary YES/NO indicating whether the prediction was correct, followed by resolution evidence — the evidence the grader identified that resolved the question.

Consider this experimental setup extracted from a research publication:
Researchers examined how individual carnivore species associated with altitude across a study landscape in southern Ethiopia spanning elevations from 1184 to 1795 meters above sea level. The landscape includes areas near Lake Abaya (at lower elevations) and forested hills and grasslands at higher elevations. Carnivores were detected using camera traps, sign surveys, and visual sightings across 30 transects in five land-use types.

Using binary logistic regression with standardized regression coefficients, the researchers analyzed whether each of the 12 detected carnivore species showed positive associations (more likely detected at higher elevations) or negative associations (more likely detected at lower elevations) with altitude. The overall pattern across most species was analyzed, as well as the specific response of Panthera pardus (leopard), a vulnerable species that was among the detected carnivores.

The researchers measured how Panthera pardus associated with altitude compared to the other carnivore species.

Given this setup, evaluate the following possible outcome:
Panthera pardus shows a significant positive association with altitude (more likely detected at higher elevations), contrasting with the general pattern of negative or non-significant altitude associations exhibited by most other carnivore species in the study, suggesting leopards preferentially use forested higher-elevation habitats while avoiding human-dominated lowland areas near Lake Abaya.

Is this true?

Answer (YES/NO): NO